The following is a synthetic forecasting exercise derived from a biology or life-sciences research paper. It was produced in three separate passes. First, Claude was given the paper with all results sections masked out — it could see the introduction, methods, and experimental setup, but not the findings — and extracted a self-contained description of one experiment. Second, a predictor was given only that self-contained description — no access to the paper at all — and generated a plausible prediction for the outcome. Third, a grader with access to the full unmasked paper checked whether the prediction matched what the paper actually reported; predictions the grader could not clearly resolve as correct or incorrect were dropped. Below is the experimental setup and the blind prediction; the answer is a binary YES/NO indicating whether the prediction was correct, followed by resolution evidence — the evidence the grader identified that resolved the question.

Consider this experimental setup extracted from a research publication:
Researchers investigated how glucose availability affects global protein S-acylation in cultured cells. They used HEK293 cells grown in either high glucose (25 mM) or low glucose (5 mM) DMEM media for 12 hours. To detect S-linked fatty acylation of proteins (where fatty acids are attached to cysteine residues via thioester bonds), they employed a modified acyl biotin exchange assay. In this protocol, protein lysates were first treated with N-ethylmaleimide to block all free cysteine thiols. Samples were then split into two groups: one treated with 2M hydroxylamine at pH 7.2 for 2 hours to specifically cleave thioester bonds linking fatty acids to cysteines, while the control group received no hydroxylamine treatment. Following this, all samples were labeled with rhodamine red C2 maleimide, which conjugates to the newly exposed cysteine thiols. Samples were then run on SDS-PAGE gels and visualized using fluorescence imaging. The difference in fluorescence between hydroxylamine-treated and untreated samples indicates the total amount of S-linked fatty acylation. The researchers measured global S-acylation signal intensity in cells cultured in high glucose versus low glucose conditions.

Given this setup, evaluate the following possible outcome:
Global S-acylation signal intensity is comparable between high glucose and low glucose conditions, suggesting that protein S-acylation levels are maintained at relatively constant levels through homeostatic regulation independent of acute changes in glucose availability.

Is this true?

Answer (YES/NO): NO